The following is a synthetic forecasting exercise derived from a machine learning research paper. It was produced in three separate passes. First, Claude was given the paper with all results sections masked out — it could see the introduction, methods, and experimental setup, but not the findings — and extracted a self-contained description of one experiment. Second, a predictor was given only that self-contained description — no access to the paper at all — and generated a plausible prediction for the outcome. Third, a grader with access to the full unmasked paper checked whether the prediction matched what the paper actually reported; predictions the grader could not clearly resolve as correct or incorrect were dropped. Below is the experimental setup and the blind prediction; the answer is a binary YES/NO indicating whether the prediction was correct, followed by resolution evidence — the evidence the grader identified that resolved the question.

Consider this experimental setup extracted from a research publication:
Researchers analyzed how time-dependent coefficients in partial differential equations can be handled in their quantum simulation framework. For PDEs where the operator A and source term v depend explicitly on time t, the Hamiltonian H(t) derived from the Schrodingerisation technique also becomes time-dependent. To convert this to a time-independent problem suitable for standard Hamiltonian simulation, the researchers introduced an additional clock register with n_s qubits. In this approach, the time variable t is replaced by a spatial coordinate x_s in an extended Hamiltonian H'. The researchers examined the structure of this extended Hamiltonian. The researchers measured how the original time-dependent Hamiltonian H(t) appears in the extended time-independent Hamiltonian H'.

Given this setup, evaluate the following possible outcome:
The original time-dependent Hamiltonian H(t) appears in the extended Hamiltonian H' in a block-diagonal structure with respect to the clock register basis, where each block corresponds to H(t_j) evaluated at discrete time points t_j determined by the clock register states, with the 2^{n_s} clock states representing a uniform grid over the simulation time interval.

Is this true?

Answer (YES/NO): NO